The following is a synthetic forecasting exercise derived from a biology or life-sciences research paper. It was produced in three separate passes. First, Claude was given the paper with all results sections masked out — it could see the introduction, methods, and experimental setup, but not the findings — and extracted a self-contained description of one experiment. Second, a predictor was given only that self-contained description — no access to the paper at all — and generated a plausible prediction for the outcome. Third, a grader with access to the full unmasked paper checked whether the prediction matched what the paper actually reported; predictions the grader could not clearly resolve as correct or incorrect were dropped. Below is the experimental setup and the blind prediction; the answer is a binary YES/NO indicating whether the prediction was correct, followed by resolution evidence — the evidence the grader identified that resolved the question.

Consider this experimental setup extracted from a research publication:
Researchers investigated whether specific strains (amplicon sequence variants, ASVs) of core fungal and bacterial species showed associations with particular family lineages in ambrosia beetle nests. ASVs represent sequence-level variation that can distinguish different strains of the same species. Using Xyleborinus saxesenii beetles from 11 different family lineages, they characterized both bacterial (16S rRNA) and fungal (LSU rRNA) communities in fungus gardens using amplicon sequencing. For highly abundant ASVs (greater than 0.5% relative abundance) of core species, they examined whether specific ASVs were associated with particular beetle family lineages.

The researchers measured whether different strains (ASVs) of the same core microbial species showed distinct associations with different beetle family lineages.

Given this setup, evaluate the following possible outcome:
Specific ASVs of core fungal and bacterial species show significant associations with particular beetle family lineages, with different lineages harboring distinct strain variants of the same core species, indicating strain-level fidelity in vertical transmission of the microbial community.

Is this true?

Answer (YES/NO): YES